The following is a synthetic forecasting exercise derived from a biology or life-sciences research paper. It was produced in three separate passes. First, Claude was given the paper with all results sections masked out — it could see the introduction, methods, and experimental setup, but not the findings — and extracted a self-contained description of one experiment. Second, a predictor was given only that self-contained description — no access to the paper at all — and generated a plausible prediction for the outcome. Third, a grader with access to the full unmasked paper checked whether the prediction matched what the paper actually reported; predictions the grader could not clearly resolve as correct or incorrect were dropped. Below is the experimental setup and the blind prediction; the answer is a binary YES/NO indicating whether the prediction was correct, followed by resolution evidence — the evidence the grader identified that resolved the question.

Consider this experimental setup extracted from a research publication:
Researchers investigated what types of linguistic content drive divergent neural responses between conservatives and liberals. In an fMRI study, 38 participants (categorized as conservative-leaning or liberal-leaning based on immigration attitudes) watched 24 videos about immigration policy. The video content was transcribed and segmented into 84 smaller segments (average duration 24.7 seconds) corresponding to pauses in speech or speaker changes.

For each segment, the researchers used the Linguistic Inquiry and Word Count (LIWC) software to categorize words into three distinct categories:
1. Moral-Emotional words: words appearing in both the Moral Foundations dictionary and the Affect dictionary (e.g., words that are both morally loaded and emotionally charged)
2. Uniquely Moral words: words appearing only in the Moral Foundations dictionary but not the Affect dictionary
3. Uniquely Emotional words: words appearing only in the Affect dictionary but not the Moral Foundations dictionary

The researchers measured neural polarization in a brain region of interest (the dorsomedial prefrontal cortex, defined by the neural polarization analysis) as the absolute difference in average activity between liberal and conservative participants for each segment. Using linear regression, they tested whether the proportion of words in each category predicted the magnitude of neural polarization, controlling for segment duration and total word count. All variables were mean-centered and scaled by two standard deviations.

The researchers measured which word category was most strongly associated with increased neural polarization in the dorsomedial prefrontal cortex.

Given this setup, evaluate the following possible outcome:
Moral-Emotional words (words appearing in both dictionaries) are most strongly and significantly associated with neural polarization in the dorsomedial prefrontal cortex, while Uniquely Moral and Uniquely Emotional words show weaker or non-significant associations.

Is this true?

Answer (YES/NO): YES